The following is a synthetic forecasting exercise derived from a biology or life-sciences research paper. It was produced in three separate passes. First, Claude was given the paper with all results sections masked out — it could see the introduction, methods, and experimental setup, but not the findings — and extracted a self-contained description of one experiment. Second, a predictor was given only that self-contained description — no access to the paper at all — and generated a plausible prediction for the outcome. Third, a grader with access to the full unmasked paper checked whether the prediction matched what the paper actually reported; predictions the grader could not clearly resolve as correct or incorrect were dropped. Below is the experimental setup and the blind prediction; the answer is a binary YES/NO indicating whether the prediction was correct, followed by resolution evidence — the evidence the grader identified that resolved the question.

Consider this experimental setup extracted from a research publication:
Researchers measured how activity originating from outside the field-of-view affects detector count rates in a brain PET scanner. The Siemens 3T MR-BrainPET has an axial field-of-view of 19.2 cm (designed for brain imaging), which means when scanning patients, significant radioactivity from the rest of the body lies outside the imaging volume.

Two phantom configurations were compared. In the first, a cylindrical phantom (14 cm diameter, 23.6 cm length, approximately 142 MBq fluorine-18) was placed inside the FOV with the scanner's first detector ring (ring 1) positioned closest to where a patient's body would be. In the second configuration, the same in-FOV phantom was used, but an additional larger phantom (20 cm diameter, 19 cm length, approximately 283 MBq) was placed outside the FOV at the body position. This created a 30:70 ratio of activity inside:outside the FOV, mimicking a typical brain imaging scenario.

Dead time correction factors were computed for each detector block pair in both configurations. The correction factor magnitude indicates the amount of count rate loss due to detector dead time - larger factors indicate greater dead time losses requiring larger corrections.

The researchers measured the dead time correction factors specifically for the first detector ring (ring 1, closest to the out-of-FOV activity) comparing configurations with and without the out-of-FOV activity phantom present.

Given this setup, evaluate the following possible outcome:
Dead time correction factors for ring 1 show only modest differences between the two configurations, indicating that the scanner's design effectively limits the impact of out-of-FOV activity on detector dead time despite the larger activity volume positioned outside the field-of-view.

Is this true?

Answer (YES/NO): NO